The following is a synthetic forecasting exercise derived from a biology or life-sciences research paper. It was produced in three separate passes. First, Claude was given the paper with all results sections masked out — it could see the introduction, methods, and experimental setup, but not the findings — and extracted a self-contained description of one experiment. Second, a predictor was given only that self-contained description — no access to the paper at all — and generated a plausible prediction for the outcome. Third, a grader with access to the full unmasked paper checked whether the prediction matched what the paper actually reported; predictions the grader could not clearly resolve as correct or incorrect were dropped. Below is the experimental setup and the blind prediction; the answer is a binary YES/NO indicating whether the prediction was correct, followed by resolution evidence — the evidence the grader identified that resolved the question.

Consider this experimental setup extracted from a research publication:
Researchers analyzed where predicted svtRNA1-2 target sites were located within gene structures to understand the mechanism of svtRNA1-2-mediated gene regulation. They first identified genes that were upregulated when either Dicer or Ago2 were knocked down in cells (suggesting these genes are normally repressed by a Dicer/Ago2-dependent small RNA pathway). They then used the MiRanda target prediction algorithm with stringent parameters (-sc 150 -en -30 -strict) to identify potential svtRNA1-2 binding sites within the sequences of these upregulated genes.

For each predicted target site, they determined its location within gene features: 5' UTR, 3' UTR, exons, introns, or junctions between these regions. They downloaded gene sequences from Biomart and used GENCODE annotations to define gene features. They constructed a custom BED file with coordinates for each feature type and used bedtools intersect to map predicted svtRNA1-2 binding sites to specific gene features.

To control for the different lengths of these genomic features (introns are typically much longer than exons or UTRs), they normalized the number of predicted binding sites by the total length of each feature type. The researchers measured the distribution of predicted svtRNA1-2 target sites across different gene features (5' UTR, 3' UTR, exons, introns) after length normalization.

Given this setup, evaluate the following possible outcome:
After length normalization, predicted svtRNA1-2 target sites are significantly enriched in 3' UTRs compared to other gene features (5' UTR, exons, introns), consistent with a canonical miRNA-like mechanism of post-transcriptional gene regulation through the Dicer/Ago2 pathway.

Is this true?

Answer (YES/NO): NO